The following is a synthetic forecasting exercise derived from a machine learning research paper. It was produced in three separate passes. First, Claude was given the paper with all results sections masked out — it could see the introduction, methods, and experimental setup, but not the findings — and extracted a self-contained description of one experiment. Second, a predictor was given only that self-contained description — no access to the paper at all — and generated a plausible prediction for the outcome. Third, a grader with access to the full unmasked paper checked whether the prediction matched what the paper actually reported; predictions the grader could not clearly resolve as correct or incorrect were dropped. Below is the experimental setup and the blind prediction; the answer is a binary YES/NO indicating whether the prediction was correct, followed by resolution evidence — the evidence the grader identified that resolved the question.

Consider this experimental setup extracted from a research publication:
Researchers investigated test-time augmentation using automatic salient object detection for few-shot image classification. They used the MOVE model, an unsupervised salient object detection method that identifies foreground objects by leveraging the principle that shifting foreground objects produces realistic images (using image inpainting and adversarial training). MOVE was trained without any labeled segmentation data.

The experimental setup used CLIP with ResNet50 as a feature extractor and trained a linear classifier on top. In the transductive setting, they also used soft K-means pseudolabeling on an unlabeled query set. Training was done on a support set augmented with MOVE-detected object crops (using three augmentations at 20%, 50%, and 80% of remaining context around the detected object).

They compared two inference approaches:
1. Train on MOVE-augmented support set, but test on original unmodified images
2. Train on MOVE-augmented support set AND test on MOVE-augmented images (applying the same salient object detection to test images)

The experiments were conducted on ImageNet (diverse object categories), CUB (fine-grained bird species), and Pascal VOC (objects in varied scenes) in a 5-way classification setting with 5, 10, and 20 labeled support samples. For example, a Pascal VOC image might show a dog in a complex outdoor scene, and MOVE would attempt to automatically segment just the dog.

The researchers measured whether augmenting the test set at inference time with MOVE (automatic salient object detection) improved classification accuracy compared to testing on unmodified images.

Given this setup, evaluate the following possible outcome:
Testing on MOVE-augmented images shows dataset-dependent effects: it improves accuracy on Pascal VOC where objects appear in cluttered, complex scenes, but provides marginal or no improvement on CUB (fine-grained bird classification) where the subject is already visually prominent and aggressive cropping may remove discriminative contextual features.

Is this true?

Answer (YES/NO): NO